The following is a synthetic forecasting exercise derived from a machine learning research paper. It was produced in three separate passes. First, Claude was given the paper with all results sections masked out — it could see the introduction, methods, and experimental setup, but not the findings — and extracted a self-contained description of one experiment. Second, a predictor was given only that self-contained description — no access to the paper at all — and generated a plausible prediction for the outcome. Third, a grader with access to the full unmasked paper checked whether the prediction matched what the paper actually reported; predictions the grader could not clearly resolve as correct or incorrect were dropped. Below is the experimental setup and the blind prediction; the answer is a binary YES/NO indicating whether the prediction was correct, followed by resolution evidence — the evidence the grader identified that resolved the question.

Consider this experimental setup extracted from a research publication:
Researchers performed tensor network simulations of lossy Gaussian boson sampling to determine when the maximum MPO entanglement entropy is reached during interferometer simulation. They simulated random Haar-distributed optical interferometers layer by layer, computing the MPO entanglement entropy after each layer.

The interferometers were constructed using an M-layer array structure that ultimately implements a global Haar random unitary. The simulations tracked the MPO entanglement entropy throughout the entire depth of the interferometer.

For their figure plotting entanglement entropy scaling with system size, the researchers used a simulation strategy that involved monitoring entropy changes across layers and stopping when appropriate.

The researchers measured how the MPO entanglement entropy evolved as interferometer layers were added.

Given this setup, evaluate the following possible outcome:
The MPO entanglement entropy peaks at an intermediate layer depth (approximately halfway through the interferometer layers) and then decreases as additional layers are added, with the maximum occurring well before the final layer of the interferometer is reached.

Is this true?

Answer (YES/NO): NO